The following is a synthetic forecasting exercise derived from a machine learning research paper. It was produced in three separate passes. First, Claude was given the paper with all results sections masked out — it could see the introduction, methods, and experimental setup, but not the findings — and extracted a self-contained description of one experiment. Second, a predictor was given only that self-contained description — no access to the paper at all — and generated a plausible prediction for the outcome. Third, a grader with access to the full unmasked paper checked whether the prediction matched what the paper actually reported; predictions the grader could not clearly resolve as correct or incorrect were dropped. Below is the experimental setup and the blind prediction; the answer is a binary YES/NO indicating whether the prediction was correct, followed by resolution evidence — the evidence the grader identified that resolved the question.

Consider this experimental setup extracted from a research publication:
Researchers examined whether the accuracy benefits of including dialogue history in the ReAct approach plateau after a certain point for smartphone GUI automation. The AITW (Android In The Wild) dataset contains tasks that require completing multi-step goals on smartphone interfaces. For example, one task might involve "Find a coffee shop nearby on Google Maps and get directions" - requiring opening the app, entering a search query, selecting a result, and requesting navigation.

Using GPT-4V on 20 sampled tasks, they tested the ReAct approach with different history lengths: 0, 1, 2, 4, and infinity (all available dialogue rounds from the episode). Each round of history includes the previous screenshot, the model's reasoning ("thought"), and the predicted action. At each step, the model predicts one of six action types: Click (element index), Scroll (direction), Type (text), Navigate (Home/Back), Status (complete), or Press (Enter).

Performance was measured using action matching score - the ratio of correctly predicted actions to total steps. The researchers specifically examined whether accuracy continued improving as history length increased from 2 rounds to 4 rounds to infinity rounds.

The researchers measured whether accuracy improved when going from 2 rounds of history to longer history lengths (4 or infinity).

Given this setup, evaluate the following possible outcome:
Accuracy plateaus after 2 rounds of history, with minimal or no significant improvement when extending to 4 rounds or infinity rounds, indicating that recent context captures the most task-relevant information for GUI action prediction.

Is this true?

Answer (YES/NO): NO